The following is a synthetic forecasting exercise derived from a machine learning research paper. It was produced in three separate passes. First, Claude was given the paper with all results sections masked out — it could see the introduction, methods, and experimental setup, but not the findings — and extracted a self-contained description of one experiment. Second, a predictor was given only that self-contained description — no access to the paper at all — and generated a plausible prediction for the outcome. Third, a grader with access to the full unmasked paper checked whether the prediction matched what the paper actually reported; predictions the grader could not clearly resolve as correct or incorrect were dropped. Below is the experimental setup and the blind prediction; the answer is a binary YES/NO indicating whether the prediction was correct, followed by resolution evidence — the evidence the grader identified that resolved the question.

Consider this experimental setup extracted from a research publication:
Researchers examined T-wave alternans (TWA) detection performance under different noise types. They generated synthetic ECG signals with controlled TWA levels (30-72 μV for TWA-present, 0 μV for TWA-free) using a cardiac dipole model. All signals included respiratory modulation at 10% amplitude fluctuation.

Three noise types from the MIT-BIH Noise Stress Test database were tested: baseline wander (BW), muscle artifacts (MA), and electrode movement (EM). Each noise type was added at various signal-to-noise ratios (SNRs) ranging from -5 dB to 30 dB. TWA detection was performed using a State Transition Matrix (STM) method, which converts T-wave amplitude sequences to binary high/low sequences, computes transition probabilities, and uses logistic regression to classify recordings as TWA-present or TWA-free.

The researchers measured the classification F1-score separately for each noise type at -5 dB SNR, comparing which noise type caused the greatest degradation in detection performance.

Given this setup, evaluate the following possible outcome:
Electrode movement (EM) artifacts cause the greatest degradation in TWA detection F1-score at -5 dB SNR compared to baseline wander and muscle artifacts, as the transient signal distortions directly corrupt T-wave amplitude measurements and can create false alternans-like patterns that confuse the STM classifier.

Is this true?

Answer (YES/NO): YES